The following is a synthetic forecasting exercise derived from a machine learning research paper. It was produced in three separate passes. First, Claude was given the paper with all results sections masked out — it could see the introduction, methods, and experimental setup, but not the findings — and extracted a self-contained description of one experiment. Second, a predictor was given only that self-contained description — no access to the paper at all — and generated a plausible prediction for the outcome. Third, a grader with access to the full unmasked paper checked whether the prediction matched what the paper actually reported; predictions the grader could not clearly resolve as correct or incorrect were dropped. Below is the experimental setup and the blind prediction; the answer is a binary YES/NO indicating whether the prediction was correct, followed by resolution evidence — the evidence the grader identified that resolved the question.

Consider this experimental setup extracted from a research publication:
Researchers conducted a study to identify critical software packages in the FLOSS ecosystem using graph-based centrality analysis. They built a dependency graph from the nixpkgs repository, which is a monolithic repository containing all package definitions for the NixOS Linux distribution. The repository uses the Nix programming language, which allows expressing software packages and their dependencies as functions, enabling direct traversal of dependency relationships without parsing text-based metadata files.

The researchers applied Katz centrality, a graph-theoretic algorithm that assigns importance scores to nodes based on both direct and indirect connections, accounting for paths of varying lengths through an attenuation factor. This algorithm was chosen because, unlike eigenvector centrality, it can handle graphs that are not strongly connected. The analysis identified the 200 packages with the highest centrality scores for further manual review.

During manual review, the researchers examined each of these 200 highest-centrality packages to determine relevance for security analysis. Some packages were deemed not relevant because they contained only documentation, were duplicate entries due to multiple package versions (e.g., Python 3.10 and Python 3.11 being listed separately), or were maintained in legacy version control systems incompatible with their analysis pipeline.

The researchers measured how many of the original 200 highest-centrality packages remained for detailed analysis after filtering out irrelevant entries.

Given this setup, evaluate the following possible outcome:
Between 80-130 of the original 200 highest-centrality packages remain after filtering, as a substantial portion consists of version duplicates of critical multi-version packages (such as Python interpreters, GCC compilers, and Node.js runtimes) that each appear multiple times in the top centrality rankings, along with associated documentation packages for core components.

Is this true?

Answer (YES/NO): NO